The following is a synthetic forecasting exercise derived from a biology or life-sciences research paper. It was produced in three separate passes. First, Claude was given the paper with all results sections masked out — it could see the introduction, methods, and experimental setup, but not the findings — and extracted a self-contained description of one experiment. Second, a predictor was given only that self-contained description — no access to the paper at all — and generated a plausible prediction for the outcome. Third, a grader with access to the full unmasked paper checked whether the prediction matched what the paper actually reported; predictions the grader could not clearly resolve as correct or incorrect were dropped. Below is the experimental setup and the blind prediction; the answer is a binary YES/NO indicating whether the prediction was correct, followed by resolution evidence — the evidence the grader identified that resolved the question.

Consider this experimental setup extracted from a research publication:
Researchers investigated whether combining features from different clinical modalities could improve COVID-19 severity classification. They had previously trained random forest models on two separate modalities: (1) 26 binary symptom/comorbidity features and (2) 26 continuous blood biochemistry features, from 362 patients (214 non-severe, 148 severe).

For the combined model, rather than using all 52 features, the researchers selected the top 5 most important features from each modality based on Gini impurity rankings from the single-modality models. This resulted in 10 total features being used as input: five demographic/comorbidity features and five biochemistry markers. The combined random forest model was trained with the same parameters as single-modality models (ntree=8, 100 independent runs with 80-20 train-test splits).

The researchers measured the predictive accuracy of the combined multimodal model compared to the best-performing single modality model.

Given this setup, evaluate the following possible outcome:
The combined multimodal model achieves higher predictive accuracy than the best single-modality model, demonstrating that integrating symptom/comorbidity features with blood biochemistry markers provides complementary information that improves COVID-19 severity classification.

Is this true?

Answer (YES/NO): YES